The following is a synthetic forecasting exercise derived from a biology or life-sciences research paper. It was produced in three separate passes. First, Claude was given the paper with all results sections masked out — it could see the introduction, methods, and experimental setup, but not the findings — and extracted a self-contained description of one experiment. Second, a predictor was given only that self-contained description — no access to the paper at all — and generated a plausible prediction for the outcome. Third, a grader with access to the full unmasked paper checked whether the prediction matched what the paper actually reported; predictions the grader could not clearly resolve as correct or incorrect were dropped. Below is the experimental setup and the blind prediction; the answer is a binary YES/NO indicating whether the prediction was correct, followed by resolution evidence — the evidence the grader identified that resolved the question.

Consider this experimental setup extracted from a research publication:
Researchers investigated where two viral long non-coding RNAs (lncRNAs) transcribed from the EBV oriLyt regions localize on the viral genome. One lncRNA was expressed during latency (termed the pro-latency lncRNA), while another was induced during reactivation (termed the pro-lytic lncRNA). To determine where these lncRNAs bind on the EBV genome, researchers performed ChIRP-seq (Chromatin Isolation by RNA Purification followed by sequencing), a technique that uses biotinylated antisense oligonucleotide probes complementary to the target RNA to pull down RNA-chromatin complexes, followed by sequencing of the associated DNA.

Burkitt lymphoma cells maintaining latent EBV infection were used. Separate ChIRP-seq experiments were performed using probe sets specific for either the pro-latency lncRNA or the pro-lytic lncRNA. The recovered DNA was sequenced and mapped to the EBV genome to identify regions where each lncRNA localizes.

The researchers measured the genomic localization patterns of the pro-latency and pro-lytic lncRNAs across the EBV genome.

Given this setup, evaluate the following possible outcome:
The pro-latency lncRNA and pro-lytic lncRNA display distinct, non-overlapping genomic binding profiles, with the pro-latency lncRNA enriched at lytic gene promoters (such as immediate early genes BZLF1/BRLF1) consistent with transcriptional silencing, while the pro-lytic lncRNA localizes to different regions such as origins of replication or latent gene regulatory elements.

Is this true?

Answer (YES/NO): NO